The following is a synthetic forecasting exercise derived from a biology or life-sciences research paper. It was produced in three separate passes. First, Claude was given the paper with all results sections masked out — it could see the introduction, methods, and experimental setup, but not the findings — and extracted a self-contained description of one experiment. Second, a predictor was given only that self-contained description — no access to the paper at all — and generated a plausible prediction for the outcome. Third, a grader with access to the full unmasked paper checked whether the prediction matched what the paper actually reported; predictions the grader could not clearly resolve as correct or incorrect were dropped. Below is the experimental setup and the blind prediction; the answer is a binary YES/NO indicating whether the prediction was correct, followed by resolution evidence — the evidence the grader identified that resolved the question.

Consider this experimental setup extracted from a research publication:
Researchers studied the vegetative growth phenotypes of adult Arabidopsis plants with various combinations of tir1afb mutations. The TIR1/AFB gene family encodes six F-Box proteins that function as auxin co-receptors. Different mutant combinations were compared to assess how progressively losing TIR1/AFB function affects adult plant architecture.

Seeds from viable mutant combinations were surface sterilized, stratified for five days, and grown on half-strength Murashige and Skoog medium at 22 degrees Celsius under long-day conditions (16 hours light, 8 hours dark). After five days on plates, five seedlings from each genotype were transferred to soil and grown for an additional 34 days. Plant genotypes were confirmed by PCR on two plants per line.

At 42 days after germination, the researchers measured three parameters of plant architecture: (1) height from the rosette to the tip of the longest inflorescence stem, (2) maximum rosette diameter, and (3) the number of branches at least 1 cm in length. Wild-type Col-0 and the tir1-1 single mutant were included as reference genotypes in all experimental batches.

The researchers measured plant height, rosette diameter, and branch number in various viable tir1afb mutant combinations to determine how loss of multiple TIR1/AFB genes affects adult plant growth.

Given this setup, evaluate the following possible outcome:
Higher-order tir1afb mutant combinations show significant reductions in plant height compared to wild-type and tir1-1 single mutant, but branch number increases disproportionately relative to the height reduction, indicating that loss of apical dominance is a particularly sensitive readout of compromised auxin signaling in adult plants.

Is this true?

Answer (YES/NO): NO